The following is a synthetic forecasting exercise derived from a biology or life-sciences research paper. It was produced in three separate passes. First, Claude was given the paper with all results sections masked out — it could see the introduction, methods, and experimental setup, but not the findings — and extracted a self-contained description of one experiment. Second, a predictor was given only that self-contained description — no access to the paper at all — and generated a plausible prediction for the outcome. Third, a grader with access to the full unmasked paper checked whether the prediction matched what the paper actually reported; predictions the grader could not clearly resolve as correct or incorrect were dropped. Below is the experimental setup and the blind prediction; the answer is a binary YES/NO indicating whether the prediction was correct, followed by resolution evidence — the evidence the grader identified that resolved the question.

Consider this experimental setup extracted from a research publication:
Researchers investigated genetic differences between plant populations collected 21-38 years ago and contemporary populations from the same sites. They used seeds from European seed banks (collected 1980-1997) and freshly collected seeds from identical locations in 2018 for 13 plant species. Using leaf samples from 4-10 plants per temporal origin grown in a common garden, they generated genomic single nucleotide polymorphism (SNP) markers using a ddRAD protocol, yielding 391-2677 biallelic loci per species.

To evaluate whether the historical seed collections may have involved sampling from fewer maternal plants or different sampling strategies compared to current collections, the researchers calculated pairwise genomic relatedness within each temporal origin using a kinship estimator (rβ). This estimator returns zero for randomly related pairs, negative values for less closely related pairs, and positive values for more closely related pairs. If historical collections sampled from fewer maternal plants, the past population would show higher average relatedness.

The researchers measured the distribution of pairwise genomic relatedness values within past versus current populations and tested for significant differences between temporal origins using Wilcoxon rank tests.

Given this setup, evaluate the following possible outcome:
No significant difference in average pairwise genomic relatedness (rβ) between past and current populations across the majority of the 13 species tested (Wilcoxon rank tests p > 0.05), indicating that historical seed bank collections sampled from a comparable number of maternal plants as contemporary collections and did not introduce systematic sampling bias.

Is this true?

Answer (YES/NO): YES